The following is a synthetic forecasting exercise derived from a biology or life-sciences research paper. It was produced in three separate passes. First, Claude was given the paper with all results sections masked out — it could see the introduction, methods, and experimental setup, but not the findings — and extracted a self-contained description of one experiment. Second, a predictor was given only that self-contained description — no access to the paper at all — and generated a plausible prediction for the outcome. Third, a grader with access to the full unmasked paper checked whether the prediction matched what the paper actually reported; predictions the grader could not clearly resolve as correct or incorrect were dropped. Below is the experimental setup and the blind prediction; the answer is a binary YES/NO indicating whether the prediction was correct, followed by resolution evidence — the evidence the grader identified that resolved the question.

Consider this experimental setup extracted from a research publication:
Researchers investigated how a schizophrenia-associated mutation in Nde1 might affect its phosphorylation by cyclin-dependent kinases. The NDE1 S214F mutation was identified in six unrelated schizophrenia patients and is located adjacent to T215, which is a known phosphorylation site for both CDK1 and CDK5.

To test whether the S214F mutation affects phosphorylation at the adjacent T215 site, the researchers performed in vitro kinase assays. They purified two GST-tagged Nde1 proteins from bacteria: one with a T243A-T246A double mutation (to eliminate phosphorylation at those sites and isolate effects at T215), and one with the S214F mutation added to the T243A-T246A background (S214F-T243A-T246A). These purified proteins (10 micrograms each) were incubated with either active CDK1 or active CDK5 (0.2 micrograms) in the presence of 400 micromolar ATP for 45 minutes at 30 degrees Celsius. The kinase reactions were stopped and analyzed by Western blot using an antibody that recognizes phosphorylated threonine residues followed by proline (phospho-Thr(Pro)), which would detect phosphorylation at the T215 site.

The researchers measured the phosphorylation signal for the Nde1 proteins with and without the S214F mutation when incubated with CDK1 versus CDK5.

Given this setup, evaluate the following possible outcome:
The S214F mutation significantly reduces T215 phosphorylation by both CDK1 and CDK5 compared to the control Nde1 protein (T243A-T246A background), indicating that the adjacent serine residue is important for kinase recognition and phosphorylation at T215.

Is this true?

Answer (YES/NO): NO